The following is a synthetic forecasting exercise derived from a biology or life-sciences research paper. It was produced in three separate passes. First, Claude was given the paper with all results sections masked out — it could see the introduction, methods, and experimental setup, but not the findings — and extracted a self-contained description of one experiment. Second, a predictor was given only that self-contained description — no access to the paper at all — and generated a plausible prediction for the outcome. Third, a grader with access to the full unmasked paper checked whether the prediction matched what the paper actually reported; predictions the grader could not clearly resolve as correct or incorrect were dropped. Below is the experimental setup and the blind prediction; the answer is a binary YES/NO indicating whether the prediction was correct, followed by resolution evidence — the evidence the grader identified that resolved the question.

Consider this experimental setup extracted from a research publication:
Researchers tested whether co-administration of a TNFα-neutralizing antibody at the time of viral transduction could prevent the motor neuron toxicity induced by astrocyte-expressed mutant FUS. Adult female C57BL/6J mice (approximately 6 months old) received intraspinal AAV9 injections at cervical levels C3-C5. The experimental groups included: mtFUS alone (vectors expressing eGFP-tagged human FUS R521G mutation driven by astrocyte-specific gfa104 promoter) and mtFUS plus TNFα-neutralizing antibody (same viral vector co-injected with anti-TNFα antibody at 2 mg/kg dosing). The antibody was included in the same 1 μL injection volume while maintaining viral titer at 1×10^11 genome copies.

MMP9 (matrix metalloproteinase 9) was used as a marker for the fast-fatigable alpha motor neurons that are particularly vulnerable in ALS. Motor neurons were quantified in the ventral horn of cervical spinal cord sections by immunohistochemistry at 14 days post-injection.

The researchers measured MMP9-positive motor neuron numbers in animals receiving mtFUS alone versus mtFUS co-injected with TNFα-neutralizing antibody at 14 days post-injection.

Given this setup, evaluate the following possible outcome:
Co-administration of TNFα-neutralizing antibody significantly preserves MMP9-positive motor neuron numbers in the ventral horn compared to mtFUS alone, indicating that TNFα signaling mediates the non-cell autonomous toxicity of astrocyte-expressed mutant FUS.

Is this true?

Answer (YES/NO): YES